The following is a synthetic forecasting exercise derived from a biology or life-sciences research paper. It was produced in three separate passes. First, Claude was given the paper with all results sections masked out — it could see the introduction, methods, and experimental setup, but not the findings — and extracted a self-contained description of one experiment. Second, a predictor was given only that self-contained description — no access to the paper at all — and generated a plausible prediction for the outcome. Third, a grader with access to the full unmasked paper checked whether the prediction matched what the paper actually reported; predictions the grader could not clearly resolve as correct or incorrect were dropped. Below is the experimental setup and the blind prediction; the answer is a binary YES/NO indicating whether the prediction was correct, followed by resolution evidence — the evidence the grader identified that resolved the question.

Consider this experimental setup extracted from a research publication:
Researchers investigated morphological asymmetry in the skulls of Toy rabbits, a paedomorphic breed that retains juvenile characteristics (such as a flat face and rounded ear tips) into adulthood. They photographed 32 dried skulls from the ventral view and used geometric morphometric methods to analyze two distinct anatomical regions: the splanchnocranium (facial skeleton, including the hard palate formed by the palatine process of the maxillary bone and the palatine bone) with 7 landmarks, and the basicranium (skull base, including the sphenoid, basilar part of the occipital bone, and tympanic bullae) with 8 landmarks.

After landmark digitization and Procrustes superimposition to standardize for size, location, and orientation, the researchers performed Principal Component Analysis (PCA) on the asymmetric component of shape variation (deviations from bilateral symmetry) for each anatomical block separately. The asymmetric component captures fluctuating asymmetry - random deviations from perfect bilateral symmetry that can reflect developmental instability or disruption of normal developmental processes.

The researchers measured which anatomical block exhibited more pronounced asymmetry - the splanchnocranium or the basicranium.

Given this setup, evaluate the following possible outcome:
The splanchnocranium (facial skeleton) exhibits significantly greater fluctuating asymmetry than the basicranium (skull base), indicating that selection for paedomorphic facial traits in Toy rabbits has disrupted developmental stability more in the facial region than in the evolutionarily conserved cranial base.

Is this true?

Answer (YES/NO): YES